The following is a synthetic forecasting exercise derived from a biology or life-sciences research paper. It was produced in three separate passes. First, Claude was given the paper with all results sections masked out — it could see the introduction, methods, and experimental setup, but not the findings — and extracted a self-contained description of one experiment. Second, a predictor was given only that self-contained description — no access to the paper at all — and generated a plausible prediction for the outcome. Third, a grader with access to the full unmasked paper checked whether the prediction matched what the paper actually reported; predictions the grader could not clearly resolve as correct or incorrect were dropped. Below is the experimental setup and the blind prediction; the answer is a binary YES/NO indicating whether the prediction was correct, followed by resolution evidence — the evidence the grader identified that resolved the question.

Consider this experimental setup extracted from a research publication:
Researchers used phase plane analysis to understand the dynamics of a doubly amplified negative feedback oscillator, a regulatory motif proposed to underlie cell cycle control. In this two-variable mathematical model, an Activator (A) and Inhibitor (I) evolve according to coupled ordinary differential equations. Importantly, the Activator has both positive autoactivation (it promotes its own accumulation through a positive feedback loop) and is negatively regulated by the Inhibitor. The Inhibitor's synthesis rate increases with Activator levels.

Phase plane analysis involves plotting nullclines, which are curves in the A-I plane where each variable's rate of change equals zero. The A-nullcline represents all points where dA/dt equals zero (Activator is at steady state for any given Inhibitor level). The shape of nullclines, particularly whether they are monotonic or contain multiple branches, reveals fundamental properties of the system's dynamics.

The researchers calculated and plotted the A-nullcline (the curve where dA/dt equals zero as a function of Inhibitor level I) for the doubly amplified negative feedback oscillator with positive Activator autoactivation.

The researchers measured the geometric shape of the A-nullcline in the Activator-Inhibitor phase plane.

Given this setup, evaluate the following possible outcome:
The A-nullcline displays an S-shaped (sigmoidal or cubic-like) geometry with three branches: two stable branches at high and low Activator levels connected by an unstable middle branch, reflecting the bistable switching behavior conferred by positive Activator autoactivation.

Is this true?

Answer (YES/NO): NO